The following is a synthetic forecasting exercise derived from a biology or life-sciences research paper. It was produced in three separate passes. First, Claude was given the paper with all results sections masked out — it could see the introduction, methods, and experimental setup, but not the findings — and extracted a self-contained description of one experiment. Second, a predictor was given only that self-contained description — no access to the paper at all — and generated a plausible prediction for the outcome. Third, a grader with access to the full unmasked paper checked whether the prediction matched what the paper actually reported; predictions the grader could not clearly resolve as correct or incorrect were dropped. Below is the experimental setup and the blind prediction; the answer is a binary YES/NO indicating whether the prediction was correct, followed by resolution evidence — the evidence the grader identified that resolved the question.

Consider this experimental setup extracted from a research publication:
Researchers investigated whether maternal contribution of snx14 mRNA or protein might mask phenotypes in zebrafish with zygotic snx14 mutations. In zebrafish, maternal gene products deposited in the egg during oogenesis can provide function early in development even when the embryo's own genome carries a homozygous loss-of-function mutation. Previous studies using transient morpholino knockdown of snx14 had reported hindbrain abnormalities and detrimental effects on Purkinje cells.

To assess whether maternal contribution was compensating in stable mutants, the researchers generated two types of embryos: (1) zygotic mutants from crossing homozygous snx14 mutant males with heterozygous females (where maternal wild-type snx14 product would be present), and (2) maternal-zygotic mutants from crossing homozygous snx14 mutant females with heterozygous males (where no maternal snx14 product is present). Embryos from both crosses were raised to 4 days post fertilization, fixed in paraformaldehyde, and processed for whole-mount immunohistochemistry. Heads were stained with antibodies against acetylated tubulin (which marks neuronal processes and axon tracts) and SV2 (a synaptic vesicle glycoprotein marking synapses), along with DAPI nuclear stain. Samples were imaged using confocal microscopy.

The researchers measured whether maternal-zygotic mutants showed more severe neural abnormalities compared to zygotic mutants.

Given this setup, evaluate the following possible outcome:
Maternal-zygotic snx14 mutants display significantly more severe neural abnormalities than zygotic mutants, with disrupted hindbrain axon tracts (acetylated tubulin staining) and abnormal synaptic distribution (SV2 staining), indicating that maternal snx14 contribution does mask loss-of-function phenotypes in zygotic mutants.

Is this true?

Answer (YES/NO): NO